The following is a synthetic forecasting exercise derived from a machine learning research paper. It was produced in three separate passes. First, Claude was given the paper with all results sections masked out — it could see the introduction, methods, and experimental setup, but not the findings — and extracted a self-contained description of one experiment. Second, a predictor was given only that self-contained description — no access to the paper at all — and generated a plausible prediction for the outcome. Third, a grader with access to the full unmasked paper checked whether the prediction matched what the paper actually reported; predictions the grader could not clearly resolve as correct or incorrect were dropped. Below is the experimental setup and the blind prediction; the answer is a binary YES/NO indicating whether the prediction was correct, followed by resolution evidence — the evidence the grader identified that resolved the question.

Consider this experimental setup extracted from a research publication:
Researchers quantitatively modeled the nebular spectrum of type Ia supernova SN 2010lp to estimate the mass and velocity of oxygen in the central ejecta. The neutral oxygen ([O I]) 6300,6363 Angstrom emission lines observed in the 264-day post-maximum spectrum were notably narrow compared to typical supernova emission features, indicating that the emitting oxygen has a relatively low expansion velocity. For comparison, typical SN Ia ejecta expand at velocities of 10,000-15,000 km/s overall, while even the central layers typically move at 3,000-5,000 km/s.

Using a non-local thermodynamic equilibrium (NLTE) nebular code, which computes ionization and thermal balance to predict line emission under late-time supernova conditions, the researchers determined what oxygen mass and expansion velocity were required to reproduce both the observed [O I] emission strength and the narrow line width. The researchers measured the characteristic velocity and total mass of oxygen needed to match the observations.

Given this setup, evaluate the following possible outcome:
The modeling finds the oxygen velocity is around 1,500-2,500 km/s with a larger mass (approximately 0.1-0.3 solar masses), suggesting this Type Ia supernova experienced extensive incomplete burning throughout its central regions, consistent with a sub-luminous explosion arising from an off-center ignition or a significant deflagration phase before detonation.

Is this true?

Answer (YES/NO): NO